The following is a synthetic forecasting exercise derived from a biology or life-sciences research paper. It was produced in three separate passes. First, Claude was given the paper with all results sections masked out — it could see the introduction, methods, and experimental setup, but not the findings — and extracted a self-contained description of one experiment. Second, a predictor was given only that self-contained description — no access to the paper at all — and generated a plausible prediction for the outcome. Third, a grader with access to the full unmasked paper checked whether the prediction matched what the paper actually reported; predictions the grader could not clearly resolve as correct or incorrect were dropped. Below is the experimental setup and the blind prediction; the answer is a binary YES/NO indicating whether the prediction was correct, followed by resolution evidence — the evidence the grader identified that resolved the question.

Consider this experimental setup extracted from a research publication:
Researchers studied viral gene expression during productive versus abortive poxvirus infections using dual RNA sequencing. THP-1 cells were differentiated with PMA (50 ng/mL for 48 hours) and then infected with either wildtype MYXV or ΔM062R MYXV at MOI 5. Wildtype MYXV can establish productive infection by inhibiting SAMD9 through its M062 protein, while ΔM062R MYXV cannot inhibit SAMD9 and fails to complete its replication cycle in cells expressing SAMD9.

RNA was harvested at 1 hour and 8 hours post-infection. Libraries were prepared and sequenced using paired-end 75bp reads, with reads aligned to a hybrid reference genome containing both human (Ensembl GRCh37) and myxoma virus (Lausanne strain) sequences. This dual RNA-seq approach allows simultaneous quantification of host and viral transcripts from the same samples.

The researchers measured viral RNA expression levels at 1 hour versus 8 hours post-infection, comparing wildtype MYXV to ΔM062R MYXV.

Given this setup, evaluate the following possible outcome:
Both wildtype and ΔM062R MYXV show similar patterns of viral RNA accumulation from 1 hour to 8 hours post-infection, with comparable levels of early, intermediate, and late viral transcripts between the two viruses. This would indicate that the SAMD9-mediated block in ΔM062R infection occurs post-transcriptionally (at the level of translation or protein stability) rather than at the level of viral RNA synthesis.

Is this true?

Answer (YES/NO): YES